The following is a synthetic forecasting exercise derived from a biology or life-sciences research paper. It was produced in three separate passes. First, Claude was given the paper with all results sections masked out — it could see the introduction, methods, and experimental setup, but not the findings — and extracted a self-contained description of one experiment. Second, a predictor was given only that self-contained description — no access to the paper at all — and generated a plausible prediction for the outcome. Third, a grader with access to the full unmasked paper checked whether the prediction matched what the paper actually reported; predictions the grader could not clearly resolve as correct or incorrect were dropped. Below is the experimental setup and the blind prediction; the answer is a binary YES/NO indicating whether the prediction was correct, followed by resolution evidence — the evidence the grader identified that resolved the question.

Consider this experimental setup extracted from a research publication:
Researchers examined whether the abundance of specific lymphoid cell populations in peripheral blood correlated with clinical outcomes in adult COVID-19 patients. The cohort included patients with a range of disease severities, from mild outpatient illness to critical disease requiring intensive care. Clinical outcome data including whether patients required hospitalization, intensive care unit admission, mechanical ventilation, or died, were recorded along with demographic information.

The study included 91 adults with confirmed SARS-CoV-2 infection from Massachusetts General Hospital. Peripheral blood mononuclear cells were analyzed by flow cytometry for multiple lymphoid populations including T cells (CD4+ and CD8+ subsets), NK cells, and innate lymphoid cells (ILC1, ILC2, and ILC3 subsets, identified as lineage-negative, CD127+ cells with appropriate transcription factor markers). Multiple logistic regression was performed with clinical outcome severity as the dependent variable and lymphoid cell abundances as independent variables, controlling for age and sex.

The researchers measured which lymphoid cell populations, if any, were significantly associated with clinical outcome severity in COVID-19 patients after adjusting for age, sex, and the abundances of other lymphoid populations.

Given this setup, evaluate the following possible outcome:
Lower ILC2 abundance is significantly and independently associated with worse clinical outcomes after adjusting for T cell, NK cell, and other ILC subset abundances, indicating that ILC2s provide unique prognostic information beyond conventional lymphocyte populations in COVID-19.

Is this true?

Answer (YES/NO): NO